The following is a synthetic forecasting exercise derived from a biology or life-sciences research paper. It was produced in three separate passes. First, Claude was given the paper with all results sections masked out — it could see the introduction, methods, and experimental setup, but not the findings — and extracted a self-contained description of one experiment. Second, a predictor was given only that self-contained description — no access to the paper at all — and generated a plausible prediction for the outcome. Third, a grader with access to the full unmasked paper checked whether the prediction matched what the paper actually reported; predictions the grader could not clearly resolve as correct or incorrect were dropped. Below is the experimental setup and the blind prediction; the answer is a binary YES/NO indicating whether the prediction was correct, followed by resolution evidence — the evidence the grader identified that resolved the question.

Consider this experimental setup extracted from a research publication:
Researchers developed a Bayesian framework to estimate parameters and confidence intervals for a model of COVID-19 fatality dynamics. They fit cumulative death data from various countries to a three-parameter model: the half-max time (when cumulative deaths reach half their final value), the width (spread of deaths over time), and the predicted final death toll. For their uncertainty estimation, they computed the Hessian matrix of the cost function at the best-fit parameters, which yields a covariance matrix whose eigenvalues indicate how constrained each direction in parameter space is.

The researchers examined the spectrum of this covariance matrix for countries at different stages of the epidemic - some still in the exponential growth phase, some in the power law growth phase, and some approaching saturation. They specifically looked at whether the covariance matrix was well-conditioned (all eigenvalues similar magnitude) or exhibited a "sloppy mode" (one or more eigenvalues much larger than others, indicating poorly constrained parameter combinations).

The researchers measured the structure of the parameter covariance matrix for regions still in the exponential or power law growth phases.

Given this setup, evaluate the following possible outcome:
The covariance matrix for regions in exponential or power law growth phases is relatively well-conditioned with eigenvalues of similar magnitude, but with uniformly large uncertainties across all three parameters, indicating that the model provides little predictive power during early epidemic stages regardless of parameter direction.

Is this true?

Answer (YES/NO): NO